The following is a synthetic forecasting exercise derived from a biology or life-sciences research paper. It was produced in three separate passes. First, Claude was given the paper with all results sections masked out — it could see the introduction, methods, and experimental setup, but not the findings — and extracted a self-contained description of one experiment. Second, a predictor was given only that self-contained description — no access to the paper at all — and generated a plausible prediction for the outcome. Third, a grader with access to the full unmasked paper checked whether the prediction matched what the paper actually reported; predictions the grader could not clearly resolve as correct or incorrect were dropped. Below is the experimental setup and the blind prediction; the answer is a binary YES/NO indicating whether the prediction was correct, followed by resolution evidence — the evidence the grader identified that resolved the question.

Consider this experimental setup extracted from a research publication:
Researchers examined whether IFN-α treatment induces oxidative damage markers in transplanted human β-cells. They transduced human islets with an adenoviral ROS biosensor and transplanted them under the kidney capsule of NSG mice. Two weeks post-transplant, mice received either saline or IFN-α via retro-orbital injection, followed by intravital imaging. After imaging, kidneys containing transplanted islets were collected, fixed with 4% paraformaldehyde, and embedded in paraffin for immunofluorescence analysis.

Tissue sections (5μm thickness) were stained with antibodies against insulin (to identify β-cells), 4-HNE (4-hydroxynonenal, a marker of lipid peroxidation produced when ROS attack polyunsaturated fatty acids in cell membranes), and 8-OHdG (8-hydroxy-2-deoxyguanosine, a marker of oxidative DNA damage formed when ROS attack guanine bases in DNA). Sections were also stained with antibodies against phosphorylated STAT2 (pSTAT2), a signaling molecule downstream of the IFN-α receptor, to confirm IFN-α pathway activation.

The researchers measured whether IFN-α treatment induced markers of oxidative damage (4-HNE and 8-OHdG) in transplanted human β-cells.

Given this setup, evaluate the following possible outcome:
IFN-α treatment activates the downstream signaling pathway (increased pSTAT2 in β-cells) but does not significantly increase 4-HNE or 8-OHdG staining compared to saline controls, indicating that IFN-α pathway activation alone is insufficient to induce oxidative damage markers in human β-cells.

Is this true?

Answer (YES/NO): NO